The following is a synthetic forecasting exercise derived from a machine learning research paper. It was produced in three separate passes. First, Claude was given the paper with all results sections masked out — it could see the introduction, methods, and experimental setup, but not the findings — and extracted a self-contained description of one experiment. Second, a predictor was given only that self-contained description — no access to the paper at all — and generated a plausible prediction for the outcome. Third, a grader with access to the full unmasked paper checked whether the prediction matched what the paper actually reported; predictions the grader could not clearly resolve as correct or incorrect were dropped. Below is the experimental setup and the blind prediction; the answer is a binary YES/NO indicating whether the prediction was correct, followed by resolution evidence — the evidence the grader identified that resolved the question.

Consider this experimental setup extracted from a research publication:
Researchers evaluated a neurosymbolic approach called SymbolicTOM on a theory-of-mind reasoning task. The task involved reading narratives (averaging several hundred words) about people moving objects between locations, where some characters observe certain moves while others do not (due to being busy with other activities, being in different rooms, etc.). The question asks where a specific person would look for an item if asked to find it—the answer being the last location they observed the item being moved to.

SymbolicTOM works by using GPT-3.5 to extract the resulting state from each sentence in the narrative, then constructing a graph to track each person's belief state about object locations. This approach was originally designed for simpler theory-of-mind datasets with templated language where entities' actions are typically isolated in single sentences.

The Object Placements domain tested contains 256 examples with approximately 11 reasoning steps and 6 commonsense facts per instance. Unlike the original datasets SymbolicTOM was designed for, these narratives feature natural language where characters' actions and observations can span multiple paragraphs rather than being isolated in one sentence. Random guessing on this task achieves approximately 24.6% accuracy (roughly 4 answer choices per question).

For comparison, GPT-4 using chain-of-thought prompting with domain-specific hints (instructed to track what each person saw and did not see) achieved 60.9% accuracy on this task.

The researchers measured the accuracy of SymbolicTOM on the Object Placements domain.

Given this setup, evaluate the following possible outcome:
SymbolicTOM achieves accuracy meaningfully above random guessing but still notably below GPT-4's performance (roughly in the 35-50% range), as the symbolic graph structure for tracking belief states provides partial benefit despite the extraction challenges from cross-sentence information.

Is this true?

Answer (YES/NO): NO